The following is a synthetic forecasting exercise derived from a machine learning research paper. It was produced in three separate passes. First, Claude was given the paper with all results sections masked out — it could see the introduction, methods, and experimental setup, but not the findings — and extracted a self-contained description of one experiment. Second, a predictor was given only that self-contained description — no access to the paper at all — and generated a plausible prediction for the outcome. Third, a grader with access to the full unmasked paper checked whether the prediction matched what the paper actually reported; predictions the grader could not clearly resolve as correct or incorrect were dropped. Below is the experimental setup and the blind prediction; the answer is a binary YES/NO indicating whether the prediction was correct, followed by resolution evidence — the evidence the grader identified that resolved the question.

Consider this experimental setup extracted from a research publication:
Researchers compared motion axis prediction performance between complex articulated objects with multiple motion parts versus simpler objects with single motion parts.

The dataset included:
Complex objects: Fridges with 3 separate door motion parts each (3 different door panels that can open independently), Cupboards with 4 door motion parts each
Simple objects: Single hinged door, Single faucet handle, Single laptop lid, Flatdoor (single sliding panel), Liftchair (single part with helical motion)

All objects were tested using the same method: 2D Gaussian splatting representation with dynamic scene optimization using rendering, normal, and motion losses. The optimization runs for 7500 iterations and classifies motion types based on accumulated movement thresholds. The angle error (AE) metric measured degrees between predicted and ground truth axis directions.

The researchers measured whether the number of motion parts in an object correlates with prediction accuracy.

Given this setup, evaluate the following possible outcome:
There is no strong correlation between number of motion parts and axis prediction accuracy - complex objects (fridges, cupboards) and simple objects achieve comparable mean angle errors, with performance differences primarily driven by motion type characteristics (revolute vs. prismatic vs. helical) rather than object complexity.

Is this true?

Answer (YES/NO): NO